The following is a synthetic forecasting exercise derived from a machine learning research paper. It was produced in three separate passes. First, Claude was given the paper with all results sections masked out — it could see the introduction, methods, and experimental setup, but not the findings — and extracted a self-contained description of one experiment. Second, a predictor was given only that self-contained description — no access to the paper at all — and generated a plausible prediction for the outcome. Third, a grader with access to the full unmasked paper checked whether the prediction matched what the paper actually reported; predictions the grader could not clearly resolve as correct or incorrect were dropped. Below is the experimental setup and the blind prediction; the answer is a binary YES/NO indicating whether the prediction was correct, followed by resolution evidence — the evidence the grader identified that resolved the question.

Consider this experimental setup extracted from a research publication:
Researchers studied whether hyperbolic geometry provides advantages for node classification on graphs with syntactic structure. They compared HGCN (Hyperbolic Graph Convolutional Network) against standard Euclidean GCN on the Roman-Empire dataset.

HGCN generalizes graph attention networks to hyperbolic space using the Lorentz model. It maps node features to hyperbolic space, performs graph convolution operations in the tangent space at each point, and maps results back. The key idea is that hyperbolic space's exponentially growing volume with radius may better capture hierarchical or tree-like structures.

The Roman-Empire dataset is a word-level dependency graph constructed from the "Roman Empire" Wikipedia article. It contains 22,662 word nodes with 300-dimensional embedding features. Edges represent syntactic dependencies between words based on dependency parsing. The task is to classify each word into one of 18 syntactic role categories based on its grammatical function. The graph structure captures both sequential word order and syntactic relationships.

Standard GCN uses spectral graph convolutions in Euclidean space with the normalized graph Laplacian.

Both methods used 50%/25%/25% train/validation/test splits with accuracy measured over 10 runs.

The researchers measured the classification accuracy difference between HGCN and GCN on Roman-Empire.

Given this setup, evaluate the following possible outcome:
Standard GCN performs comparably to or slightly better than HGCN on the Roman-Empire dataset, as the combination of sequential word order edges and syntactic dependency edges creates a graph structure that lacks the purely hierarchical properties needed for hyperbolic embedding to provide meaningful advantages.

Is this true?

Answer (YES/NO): NO